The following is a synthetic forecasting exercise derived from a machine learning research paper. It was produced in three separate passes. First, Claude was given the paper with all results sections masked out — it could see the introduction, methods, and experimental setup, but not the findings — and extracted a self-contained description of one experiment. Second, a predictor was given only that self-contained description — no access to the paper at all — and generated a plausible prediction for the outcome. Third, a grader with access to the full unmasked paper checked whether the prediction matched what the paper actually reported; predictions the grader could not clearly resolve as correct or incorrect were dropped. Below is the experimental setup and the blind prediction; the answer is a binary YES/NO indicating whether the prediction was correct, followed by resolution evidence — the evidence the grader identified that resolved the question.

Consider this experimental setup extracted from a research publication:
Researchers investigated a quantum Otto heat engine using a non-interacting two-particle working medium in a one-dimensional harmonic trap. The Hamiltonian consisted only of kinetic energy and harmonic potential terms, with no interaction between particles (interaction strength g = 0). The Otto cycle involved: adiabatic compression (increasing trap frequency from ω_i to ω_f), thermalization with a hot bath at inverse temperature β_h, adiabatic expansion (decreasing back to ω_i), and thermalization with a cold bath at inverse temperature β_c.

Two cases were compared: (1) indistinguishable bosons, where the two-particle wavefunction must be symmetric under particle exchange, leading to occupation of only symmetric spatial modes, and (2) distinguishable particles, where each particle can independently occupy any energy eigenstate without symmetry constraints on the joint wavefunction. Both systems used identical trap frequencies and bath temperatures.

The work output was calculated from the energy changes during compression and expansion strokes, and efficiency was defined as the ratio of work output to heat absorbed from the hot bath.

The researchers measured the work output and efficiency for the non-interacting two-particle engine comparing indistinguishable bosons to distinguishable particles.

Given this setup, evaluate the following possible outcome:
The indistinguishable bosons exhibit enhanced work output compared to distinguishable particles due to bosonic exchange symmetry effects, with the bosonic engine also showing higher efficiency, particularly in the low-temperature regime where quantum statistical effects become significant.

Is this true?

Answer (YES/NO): NO